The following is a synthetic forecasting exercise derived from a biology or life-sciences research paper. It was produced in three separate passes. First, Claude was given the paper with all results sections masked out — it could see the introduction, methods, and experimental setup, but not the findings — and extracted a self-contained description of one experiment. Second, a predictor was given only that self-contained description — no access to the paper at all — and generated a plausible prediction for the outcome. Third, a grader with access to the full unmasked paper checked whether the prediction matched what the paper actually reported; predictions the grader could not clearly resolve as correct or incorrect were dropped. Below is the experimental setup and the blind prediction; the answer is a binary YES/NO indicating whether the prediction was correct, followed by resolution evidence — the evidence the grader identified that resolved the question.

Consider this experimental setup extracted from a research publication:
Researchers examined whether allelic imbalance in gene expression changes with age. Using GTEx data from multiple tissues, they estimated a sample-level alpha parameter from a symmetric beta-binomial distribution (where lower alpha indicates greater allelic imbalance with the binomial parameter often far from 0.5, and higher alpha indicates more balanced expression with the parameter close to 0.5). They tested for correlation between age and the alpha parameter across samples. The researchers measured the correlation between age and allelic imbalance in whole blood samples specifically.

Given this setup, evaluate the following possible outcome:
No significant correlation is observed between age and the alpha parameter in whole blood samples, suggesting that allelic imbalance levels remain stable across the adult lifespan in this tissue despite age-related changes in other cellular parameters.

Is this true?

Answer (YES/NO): NO